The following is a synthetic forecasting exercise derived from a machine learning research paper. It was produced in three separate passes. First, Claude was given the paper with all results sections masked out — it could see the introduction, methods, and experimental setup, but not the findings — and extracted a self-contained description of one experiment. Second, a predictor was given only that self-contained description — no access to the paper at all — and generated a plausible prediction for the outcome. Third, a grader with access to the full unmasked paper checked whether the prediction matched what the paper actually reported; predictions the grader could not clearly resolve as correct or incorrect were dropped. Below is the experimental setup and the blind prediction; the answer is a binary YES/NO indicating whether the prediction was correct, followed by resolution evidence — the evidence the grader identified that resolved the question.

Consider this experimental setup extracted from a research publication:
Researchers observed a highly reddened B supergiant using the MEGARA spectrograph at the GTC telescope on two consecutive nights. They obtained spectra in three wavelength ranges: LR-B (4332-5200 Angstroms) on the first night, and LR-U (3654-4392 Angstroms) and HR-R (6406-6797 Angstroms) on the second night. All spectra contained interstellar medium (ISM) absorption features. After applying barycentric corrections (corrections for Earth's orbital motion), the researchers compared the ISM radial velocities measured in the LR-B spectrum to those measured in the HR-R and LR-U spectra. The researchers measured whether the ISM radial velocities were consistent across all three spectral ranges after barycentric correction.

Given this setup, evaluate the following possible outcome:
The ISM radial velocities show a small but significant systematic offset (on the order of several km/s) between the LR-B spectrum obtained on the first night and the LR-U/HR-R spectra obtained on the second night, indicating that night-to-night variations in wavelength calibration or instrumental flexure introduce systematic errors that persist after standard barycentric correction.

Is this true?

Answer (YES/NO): NO